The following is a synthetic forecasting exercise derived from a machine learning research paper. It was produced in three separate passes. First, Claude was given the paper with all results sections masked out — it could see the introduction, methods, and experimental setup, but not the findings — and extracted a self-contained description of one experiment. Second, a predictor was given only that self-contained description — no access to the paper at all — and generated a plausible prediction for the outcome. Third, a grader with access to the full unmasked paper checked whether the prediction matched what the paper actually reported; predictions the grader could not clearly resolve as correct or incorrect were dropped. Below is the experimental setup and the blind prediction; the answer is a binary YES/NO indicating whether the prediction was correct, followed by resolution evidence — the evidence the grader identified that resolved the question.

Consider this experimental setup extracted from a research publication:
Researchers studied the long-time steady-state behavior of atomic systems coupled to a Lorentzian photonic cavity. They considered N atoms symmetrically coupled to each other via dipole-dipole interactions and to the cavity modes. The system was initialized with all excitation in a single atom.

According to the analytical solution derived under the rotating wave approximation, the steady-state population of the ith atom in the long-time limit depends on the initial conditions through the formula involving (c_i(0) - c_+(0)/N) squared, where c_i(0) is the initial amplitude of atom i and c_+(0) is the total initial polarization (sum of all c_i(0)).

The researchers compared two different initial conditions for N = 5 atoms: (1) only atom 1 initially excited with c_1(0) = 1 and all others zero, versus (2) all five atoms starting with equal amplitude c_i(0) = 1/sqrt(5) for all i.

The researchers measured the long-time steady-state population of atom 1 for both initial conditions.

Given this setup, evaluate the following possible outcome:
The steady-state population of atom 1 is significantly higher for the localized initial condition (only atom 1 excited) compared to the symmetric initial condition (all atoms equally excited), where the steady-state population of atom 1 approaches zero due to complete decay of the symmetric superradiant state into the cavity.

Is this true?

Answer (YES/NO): YES